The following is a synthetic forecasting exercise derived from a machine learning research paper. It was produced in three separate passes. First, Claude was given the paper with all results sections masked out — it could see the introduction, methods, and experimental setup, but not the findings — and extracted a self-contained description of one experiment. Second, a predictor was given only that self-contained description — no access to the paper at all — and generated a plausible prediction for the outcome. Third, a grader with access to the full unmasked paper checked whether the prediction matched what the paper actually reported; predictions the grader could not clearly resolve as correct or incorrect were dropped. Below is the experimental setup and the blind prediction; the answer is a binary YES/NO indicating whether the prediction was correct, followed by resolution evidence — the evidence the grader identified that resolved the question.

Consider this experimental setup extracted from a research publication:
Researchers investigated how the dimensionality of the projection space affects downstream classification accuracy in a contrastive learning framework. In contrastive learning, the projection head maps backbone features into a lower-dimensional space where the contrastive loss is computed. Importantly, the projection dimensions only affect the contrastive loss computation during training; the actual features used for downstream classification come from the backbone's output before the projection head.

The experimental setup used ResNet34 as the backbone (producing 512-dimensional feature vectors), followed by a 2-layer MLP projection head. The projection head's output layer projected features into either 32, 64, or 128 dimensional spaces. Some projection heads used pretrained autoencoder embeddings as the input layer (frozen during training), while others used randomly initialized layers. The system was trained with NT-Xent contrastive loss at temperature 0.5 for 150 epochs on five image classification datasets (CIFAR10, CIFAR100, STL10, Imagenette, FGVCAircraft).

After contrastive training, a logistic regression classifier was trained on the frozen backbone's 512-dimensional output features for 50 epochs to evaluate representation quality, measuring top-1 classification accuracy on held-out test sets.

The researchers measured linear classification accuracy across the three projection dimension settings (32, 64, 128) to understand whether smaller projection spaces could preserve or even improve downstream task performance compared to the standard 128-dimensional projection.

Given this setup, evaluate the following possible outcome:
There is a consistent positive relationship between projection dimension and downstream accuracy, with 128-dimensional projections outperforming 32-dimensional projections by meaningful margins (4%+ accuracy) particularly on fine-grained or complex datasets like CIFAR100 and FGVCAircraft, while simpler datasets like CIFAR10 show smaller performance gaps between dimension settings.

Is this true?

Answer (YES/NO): NO